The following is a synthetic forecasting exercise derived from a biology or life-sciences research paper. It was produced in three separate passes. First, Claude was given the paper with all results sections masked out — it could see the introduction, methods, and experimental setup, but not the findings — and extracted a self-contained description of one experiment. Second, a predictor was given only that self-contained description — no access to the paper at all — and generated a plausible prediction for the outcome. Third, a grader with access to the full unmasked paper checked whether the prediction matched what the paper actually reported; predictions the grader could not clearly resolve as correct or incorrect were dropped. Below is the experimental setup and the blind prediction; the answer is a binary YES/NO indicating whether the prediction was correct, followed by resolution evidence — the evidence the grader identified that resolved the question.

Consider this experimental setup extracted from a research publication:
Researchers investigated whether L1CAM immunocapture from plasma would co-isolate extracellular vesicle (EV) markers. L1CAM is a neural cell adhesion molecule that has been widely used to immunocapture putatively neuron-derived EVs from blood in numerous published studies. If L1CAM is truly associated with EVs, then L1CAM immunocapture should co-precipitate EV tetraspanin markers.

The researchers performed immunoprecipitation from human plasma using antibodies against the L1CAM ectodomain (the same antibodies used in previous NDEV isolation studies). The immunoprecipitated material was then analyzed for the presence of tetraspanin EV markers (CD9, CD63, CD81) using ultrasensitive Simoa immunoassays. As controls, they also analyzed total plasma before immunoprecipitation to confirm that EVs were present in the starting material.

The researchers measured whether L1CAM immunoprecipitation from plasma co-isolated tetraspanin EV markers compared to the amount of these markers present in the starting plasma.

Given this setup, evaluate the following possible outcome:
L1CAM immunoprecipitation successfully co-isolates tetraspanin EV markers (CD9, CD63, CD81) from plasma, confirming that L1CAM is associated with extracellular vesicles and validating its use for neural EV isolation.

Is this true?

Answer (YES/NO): NO